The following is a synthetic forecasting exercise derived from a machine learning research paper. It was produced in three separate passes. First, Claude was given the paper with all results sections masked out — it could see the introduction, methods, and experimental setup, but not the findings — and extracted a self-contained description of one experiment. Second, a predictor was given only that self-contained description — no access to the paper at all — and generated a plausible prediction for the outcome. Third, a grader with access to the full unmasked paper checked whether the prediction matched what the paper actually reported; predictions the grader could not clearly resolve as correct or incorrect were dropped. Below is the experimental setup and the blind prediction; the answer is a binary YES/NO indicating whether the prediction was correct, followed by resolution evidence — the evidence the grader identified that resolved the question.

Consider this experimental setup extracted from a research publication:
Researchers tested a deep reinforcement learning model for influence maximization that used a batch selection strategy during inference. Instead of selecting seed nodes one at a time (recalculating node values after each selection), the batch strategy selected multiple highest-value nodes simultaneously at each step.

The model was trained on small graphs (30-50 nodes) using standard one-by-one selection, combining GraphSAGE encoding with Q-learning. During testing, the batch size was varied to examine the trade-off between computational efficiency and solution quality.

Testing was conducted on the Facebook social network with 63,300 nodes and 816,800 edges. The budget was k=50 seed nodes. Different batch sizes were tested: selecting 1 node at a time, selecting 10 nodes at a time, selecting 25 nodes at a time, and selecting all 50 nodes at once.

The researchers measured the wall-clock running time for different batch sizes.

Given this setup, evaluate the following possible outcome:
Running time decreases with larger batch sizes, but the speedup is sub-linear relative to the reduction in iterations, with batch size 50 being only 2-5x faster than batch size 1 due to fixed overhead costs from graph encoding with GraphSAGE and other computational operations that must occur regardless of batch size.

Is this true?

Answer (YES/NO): NO